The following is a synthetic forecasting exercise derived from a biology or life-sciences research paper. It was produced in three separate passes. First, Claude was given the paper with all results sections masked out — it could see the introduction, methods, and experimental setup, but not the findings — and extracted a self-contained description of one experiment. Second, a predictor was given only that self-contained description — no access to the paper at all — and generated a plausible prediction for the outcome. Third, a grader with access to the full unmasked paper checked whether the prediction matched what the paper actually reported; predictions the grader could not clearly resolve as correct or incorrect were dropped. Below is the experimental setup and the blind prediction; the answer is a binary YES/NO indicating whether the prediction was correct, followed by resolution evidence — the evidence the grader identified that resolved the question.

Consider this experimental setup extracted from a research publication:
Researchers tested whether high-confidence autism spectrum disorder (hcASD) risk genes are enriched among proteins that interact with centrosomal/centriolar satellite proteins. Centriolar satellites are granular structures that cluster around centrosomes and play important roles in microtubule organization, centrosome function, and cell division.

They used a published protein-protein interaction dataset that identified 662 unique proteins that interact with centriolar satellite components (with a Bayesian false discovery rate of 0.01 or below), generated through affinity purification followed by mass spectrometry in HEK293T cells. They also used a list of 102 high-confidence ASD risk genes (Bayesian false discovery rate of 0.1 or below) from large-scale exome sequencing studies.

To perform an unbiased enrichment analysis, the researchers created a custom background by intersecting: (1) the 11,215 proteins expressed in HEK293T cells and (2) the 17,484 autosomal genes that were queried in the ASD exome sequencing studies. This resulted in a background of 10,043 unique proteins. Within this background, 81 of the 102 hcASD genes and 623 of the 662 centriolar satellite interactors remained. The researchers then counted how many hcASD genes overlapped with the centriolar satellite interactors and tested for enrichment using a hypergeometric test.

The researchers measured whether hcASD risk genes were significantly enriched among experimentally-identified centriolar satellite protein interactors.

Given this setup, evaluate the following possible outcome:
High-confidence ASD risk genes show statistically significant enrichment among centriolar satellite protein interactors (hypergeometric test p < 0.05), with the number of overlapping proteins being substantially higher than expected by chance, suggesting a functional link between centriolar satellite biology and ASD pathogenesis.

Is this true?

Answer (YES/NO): YES